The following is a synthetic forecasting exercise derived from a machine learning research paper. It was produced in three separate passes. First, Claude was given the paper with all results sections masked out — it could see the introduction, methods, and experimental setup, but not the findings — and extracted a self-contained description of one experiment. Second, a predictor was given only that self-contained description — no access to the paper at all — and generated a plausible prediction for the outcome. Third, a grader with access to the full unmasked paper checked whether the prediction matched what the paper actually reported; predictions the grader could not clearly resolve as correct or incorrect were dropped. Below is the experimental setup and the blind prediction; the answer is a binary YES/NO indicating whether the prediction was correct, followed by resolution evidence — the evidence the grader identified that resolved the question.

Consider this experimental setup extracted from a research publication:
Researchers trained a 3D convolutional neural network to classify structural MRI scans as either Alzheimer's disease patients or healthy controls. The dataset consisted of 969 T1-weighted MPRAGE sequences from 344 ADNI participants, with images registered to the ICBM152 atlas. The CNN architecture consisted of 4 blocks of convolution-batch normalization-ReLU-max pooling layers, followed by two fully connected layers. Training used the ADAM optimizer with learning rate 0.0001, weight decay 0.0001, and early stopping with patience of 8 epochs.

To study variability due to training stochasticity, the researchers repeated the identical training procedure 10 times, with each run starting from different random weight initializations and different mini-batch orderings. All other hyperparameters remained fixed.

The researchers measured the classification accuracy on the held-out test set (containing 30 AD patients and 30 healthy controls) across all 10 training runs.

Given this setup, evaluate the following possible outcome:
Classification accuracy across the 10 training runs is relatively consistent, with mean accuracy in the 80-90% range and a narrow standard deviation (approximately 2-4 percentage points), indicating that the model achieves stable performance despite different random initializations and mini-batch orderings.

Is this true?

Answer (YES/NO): NO